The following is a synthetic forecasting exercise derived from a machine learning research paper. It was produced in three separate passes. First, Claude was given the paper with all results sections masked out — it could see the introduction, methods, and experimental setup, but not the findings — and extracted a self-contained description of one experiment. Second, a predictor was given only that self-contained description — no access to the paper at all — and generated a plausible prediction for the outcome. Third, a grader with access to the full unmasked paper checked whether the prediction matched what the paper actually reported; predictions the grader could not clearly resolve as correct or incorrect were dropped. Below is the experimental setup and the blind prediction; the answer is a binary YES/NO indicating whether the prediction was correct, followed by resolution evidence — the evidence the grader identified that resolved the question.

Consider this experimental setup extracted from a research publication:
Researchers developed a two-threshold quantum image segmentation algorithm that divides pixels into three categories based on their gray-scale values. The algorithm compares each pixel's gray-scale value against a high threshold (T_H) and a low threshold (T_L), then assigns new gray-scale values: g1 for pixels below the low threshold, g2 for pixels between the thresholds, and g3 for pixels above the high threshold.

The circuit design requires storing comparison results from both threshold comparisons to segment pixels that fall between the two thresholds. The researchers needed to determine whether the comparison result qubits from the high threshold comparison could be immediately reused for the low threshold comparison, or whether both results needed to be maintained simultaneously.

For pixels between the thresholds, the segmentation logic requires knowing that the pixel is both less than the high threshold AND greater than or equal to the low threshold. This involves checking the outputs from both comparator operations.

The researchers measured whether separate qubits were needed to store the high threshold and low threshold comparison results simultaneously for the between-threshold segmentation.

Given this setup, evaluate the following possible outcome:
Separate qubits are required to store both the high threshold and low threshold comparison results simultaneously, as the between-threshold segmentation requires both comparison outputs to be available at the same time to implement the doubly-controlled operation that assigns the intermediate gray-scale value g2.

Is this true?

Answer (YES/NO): YES